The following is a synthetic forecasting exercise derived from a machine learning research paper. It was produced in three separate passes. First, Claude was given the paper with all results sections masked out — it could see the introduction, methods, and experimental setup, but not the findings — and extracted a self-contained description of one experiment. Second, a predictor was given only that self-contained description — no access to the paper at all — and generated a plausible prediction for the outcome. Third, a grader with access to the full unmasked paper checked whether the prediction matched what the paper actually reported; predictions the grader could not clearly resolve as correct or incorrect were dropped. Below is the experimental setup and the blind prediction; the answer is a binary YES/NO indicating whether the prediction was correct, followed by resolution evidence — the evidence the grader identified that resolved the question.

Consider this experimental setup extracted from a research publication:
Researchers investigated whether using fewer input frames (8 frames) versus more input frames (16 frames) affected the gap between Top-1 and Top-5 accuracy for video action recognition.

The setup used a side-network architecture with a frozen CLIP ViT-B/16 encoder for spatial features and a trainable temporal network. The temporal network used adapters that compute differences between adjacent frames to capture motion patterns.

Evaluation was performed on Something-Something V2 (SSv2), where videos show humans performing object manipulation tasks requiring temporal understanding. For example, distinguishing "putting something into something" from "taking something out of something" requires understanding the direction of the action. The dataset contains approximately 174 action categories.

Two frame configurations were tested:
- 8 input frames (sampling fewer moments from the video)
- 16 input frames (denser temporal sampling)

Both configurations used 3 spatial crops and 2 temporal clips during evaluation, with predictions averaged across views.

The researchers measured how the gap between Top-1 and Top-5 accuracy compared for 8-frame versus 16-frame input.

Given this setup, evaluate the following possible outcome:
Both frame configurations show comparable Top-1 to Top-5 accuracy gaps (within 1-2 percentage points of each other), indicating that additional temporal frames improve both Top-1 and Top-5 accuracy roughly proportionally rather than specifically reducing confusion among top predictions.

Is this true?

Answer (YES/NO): YES